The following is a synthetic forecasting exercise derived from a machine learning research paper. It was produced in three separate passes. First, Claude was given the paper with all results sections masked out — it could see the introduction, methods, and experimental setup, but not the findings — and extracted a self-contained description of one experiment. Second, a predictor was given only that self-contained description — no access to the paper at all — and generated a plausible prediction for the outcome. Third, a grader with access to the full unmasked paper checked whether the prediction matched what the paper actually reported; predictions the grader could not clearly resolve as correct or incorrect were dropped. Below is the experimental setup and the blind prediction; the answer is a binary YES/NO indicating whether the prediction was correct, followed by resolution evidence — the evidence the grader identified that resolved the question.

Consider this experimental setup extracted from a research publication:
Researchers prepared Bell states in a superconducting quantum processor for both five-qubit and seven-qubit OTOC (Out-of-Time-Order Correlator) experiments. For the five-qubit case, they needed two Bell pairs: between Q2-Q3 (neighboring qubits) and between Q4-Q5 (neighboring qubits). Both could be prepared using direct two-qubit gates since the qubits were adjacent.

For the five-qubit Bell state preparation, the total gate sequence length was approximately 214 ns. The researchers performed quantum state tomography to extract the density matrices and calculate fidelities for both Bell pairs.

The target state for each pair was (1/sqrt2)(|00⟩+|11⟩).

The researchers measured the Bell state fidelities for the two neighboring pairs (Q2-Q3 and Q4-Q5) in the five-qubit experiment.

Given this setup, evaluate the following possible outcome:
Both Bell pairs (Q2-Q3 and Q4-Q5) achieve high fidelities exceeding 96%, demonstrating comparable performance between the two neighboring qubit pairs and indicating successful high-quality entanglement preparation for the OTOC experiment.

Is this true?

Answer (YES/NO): NO